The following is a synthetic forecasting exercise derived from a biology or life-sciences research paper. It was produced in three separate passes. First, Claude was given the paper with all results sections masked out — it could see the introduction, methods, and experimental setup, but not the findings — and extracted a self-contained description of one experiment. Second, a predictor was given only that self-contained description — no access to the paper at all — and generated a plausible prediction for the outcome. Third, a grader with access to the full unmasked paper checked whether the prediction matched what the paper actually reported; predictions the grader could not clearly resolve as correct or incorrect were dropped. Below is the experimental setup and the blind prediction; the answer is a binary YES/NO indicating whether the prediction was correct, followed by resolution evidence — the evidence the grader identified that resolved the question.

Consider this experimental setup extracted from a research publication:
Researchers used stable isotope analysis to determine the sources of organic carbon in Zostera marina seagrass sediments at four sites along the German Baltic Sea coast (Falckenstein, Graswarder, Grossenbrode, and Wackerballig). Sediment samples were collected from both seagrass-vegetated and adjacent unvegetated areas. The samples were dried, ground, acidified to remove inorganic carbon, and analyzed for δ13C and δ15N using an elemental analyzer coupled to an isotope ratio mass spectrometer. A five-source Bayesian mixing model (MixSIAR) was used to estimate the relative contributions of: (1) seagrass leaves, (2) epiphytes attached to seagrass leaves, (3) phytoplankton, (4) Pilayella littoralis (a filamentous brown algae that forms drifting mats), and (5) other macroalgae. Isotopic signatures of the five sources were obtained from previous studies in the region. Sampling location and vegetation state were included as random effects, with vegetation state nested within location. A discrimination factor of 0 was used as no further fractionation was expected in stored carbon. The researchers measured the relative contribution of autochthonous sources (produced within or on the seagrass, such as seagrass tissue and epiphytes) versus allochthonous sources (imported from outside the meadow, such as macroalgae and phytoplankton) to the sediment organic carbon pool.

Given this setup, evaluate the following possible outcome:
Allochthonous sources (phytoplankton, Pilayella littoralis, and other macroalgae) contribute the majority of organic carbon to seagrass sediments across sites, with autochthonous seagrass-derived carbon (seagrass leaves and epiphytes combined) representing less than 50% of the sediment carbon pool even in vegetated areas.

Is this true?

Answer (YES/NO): NO